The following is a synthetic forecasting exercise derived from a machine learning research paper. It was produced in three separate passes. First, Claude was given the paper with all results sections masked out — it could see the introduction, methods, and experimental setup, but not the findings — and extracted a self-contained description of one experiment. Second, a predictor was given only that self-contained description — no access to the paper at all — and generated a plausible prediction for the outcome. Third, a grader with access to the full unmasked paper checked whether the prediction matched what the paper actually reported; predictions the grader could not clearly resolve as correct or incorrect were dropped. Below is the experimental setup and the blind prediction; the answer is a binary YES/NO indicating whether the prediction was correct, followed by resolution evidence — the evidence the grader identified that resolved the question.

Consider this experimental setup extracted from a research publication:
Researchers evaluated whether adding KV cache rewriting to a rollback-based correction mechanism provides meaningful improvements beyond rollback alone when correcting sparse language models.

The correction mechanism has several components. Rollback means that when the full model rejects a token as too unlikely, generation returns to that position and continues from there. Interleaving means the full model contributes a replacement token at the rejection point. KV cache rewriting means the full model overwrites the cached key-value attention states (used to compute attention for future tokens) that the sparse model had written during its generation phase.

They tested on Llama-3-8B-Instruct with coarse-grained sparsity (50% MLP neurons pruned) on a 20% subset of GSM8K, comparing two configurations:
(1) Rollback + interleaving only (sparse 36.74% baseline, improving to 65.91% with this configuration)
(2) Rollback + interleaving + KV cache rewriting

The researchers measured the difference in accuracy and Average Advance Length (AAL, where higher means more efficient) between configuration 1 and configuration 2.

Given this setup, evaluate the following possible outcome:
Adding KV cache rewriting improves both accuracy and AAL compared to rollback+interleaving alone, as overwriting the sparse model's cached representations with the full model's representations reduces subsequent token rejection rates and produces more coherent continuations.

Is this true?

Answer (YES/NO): YES